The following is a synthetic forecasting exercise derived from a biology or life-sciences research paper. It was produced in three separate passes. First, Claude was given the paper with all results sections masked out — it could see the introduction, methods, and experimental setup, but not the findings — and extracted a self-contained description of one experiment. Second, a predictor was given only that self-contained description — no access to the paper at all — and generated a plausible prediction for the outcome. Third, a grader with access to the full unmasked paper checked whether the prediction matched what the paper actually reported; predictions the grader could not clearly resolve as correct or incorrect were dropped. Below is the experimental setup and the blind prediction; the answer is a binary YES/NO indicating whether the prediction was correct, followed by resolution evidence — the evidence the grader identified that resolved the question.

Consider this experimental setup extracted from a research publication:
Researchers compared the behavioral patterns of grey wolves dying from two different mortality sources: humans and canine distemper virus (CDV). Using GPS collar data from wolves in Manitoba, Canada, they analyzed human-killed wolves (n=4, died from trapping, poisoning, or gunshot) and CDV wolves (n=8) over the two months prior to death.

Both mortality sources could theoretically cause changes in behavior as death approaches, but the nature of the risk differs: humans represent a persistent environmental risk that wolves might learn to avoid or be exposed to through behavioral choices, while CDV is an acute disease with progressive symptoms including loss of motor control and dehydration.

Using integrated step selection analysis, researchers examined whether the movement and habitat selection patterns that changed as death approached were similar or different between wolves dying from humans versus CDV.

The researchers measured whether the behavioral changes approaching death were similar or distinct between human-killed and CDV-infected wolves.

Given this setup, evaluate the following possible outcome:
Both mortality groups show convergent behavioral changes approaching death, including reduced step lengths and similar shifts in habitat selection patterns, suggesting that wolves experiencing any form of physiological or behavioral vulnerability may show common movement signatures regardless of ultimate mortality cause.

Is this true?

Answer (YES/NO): NO